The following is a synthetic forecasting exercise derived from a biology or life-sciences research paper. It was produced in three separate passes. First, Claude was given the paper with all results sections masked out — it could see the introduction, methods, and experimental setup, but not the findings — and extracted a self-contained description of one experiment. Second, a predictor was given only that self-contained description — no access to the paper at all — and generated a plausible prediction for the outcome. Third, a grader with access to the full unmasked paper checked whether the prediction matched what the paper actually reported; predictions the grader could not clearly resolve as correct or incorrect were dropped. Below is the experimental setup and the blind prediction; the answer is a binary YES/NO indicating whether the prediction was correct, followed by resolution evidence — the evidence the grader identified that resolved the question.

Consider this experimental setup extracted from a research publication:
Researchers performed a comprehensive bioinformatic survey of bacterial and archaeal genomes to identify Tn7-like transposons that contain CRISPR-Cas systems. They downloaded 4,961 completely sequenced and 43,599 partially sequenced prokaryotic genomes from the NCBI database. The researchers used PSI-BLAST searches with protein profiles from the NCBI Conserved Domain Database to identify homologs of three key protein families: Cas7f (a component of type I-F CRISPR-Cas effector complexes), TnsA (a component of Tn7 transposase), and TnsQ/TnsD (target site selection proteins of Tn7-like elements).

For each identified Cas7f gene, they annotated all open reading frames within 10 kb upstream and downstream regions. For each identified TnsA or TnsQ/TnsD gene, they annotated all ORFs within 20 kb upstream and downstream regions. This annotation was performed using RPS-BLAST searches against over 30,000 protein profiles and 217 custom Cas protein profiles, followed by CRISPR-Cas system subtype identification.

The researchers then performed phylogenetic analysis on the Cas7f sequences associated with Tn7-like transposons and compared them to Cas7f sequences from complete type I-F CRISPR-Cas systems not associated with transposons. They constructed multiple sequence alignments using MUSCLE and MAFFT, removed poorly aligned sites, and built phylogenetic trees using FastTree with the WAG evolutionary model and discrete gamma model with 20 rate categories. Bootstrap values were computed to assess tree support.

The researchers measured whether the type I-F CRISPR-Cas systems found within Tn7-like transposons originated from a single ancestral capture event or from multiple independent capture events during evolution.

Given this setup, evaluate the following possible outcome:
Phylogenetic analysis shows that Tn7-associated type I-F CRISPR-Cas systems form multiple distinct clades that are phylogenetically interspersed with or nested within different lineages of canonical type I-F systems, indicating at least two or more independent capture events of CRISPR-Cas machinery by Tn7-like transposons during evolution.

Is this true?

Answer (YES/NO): NO